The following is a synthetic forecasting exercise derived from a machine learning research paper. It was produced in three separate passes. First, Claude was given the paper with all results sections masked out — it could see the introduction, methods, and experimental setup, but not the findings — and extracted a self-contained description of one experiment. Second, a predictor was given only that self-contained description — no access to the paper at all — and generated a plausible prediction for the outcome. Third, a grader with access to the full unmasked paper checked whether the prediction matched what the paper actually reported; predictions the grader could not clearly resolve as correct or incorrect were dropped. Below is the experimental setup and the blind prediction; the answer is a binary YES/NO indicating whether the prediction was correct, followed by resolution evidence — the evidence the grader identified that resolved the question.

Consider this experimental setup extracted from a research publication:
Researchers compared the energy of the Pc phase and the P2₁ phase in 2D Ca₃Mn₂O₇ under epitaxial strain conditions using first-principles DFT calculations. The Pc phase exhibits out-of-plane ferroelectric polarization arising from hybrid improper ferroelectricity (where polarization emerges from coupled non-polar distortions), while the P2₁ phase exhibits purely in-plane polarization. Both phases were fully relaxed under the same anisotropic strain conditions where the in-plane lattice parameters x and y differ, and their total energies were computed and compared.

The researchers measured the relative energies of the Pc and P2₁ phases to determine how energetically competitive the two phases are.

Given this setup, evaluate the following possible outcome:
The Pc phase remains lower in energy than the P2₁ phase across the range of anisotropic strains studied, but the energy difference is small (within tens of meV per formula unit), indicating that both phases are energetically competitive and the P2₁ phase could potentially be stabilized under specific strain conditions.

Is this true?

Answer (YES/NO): YES